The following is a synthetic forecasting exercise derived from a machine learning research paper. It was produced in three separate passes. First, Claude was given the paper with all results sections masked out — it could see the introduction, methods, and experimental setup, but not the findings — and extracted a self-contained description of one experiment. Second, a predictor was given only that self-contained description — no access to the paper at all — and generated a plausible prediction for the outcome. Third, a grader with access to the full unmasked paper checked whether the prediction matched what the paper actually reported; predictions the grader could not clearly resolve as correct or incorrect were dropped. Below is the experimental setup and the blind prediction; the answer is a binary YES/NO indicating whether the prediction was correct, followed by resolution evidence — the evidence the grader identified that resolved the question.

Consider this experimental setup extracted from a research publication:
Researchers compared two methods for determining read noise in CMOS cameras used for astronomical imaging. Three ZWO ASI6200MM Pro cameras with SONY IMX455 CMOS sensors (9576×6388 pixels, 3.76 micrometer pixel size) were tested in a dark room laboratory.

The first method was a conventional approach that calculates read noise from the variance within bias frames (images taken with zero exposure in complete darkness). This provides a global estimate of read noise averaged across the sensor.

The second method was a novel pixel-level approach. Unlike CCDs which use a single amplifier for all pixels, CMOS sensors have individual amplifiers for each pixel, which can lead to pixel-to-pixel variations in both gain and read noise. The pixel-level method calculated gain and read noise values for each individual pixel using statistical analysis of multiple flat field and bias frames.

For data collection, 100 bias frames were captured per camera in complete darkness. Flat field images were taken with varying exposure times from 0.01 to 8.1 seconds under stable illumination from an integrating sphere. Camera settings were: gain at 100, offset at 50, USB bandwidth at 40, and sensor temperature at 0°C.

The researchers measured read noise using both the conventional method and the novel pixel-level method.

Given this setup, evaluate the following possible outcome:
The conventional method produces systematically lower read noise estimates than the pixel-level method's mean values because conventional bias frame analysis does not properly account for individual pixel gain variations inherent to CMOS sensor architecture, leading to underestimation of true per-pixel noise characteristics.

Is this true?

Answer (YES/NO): NO